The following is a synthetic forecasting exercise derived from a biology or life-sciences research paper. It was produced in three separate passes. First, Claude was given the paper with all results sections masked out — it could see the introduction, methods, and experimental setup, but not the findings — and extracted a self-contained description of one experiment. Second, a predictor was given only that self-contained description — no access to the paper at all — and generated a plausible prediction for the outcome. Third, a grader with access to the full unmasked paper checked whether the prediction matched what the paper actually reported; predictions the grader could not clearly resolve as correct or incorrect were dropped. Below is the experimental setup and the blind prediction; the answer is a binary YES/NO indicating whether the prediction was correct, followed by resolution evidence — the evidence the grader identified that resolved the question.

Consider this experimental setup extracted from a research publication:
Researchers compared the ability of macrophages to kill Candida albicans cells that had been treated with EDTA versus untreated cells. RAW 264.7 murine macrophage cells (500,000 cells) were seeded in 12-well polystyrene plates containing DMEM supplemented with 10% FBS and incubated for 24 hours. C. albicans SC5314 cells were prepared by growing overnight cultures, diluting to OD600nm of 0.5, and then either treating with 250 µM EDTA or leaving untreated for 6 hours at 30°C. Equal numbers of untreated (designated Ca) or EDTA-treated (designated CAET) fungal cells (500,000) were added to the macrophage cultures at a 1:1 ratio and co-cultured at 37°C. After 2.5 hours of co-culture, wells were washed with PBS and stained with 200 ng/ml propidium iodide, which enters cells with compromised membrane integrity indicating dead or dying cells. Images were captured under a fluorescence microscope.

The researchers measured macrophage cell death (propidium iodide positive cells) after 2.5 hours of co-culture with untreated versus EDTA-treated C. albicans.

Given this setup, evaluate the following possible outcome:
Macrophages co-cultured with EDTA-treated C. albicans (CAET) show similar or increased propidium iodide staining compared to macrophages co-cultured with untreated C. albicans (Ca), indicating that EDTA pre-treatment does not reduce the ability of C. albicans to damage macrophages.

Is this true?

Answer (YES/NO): NO